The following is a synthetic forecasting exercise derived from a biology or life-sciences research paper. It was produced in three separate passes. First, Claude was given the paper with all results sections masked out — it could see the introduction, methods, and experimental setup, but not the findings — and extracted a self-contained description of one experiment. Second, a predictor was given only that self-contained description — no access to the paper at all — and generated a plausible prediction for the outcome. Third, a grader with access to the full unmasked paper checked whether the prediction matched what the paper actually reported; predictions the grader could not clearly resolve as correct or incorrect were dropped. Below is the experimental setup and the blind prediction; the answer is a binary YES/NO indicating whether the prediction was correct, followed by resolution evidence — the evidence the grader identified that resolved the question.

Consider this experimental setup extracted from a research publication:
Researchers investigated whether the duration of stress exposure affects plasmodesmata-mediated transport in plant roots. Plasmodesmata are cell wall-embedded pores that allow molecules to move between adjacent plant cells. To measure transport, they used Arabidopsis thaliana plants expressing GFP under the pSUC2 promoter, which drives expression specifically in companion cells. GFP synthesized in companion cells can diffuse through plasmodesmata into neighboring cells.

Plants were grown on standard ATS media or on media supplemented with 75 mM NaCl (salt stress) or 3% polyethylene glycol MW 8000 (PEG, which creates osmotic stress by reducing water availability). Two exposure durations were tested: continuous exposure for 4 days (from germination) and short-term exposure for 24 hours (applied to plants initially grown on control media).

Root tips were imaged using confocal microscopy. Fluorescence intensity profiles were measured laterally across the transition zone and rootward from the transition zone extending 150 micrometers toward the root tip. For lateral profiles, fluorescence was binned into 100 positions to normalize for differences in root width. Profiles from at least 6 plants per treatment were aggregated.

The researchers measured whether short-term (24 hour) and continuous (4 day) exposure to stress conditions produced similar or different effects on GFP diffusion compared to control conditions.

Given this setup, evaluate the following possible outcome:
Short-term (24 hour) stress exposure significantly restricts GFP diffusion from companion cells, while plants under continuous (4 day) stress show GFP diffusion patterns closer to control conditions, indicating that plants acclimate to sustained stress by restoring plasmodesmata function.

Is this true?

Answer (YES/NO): NO